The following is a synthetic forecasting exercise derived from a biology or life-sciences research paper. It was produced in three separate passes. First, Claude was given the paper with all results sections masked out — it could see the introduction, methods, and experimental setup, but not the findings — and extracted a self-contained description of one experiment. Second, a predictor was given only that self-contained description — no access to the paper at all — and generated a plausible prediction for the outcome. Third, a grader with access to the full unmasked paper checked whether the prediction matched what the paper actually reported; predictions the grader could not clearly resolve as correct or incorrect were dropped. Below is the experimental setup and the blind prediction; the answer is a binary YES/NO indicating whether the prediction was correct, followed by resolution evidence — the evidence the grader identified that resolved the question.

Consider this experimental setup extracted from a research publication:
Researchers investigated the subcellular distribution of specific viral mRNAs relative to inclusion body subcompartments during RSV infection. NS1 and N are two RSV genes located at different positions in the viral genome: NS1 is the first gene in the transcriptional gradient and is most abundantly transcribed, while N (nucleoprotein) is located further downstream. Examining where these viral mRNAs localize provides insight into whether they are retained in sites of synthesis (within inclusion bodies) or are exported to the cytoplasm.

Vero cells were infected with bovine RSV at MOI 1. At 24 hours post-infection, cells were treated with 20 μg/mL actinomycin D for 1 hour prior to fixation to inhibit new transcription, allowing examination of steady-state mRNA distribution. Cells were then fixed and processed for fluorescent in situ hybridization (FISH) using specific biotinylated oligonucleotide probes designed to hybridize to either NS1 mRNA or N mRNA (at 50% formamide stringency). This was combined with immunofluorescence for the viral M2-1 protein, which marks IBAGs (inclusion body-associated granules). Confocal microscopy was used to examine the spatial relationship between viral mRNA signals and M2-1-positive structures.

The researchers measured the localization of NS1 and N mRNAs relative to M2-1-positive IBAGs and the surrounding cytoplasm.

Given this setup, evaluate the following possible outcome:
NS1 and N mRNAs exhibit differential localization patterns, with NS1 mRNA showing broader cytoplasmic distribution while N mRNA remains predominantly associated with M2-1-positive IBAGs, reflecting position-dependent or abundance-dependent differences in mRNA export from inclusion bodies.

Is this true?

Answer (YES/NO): NO